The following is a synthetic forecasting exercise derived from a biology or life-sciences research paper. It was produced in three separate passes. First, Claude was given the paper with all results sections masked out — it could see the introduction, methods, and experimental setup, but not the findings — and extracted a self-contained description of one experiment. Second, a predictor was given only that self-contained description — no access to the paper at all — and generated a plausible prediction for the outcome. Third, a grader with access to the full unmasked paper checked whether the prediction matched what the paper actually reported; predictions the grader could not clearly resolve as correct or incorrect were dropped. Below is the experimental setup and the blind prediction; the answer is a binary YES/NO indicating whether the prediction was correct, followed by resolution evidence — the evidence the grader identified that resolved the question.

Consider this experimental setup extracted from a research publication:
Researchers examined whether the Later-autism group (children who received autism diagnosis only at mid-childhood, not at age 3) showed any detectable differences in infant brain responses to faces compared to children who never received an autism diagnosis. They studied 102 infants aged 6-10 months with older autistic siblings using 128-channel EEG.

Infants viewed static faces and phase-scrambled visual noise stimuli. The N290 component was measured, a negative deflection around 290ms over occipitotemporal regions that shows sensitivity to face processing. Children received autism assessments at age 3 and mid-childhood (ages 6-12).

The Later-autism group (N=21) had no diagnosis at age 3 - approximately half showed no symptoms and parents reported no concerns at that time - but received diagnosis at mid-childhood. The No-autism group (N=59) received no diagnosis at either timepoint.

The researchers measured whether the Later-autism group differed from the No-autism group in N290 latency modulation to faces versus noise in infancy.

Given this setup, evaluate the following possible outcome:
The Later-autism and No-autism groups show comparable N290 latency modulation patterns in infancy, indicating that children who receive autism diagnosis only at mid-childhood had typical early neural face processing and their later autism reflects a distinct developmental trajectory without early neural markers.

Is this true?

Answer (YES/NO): NO